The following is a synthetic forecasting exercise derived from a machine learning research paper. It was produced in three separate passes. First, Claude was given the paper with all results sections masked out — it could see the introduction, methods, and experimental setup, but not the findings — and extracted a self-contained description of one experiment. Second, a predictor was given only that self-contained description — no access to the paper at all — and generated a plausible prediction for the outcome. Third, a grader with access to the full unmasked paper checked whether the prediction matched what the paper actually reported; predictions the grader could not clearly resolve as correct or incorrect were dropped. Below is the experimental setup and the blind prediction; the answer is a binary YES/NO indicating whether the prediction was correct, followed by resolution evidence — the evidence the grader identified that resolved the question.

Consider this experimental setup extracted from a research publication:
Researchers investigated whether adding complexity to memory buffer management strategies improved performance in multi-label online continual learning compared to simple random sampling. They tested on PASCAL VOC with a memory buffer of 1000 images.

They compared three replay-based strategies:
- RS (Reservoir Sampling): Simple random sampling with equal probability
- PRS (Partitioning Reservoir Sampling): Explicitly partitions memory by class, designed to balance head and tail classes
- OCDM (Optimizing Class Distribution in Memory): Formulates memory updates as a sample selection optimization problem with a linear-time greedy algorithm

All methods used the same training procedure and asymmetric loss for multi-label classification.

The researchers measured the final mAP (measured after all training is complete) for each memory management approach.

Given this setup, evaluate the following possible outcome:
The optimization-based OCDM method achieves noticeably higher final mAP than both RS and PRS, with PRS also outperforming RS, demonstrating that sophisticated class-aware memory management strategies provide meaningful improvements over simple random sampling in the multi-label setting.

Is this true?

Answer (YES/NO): NO